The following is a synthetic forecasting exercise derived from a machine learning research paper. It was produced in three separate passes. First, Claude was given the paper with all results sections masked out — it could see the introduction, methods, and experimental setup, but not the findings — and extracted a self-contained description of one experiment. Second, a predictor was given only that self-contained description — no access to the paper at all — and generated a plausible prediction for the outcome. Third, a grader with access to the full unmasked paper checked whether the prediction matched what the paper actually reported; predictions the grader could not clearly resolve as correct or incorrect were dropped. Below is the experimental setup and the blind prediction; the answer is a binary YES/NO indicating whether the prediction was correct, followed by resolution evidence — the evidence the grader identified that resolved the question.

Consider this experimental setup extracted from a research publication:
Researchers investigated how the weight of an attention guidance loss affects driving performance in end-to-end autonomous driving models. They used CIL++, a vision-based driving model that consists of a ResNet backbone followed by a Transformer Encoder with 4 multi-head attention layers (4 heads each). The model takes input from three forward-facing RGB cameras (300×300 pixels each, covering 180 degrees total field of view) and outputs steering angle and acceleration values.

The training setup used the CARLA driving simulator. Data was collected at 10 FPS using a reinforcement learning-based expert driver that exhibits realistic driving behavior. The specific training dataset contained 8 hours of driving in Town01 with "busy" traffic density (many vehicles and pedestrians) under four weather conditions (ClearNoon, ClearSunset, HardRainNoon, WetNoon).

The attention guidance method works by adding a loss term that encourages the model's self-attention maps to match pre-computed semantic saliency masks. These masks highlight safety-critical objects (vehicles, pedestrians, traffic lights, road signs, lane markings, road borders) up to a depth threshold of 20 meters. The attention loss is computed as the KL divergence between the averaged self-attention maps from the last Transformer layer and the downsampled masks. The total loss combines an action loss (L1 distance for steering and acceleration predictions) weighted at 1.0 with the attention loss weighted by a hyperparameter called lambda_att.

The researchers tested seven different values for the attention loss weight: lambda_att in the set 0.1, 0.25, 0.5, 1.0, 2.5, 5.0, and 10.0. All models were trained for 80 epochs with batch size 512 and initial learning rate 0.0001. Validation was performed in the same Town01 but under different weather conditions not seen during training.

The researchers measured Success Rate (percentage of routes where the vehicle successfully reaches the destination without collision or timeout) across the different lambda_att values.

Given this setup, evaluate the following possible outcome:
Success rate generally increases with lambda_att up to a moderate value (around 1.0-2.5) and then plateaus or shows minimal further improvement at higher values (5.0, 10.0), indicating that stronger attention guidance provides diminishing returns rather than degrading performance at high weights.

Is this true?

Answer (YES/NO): NO